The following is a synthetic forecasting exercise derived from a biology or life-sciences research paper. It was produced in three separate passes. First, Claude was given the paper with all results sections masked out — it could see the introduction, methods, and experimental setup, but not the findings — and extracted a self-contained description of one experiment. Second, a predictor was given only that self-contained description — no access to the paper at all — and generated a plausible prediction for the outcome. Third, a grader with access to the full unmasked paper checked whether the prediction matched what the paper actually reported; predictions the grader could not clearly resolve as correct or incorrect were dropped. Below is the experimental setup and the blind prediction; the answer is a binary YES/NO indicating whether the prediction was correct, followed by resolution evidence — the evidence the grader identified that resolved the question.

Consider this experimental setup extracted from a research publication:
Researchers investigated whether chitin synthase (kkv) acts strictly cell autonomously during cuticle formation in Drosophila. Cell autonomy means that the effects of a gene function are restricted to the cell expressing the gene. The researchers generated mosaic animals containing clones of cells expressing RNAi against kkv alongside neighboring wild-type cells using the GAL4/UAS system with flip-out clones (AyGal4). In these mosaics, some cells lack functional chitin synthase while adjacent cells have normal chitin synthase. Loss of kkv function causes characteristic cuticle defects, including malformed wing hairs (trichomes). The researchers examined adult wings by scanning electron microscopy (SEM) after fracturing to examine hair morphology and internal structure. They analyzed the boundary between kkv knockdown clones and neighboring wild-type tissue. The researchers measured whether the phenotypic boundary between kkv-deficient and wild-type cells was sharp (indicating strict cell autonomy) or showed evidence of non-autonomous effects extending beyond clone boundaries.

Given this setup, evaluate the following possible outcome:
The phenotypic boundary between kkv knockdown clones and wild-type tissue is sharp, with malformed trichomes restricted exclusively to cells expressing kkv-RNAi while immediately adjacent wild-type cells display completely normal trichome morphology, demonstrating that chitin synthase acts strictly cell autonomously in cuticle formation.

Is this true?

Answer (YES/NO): NO